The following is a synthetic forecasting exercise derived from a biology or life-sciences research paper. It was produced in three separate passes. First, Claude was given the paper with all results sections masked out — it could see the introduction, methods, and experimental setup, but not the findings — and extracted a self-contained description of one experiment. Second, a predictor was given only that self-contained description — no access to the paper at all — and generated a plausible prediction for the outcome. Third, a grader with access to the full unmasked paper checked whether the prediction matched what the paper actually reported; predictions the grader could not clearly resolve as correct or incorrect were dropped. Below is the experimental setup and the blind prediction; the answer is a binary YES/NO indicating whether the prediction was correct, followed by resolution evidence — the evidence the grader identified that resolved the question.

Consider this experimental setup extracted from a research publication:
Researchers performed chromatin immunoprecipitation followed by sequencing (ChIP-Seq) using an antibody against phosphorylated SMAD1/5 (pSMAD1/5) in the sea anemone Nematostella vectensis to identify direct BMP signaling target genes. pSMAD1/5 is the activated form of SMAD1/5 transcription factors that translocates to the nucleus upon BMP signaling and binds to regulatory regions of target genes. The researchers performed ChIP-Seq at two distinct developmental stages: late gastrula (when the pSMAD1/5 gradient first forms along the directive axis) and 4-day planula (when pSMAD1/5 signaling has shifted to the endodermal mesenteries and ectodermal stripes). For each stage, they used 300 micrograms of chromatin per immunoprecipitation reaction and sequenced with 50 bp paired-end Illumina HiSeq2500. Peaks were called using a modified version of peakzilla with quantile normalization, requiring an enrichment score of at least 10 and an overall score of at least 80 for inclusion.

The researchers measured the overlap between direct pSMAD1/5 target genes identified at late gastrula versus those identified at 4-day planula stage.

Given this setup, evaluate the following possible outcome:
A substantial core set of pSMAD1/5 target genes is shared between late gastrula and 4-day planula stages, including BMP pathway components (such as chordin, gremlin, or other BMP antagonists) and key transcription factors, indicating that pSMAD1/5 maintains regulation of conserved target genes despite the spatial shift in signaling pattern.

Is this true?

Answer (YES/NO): NO